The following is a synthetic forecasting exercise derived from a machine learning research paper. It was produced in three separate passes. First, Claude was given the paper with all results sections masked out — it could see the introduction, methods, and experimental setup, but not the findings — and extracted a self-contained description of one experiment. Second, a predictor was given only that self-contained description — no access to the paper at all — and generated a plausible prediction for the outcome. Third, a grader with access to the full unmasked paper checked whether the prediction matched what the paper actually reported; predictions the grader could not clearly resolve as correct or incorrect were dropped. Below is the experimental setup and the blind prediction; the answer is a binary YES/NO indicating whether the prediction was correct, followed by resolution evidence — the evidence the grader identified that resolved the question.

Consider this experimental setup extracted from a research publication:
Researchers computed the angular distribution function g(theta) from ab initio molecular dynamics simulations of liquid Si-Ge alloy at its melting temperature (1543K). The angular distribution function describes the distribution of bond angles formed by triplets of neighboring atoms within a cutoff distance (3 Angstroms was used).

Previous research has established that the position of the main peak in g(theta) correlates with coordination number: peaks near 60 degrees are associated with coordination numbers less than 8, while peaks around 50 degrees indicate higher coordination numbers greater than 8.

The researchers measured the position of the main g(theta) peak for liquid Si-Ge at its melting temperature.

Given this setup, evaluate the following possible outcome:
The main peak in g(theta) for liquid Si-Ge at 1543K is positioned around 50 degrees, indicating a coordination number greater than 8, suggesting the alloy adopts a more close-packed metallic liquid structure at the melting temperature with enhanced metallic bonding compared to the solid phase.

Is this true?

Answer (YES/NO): YES